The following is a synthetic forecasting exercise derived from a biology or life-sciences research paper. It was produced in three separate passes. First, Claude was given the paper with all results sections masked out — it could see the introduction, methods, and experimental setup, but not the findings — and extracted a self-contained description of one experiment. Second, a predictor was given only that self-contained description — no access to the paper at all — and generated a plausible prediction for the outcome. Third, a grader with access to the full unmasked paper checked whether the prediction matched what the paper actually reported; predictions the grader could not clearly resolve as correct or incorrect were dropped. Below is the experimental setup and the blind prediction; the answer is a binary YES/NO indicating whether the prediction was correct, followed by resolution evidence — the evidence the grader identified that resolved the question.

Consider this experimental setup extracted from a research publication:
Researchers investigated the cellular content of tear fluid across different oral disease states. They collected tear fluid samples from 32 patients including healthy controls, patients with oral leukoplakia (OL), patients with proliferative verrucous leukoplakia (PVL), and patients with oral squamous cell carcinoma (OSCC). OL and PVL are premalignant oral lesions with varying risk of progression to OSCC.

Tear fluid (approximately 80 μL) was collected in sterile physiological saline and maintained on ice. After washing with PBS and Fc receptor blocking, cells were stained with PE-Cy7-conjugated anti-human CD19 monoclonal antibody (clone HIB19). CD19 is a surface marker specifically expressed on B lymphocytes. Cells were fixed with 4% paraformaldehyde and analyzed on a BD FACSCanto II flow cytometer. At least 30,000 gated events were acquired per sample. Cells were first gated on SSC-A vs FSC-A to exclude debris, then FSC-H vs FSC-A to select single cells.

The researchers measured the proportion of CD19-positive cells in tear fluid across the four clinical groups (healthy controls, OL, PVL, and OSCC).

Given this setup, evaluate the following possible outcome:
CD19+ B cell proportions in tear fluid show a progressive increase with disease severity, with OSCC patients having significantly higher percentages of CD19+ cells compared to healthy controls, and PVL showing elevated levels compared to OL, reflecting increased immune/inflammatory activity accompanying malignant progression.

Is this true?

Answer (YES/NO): NO